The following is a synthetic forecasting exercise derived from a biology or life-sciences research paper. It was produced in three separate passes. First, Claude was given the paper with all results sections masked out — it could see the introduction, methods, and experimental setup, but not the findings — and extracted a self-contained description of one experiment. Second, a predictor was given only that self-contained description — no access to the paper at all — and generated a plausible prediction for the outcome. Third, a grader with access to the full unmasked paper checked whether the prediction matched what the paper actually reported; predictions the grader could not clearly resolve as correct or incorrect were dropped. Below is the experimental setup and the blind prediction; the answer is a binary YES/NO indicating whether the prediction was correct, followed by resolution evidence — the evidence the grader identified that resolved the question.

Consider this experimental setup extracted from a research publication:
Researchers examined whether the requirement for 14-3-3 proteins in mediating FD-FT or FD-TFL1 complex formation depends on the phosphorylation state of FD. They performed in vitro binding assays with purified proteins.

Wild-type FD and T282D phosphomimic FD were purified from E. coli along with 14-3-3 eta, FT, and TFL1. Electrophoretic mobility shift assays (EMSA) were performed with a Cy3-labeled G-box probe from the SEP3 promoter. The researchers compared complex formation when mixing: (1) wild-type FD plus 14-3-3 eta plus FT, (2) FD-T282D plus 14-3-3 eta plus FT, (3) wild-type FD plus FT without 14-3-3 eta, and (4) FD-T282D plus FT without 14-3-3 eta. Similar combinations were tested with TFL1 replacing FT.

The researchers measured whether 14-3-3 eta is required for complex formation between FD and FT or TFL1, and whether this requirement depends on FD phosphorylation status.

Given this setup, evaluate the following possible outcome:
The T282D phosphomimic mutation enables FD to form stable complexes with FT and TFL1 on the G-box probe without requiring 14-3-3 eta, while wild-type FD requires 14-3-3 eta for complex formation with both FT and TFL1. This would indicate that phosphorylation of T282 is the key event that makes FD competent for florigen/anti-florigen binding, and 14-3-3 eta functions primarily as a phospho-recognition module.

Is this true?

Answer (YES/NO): NO